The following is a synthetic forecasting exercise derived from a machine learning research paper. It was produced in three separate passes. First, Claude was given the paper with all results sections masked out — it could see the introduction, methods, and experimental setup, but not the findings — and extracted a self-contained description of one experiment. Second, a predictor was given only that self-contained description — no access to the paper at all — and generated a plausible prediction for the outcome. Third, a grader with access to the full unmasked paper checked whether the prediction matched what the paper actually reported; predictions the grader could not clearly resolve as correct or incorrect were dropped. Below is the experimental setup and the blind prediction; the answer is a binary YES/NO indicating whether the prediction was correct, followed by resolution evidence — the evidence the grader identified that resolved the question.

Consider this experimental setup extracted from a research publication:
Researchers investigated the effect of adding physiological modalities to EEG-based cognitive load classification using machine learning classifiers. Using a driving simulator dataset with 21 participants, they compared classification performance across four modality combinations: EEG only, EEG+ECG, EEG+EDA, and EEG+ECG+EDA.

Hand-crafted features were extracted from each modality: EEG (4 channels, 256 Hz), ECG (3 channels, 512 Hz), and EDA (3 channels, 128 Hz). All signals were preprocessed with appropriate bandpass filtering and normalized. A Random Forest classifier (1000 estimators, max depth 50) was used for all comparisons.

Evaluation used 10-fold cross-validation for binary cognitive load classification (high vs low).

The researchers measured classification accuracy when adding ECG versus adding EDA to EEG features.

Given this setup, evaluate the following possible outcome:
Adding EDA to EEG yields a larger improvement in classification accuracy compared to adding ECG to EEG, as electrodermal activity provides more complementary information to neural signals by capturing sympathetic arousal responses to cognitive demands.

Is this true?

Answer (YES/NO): YES